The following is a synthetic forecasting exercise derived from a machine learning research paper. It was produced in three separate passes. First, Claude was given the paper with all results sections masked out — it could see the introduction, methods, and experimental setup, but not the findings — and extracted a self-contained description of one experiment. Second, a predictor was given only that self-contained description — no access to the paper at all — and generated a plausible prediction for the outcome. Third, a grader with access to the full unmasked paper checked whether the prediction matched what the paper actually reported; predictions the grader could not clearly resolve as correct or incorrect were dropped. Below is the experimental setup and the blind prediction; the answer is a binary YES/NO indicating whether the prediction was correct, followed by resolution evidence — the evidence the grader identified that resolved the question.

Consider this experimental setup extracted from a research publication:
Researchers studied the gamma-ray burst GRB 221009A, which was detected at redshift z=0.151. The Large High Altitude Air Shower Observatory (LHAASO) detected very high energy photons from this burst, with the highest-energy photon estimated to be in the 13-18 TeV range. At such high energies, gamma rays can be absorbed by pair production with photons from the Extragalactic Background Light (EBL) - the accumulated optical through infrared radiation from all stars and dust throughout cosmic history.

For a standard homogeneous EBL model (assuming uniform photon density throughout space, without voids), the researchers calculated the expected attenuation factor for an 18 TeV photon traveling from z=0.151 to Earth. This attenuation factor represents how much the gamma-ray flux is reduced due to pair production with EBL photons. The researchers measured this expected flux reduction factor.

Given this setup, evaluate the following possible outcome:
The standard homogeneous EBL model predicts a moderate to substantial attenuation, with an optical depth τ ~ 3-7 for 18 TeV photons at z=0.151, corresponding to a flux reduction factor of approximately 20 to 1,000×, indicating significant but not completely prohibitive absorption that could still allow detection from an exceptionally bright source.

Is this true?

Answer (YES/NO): NO